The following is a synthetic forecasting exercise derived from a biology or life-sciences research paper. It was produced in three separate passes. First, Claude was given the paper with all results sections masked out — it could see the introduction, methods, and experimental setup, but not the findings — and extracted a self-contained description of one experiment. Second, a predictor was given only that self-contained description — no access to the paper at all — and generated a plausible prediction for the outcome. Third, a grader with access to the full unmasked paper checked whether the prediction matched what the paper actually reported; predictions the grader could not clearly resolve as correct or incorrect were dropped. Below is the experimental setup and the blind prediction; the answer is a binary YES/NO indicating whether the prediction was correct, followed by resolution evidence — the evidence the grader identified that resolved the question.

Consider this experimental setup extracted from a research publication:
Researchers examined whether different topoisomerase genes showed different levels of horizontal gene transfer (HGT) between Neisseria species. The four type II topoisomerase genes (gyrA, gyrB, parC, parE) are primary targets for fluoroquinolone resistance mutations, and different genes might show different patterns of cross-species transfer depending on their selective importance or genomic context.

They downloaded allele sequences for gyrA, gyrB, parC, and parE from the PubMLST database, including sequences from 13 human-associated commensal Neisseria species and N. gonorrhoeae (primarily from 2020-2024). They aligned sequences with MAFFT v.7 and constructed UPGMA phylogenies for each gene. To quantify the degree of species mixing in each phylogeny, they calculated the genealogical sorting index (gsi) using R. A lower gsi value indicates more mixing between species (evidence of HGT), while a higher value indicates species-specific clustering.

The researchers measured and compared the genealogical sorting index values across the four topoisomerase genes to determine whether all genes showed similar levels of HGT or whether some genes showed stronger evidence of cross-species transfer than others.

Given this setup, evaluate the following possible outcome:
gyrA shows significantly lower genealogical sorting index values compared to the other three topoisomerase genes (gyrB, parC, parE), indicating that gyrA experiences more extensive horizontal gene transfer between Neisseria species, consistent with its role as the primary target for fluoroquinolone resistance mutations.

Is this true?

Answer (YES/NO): NO